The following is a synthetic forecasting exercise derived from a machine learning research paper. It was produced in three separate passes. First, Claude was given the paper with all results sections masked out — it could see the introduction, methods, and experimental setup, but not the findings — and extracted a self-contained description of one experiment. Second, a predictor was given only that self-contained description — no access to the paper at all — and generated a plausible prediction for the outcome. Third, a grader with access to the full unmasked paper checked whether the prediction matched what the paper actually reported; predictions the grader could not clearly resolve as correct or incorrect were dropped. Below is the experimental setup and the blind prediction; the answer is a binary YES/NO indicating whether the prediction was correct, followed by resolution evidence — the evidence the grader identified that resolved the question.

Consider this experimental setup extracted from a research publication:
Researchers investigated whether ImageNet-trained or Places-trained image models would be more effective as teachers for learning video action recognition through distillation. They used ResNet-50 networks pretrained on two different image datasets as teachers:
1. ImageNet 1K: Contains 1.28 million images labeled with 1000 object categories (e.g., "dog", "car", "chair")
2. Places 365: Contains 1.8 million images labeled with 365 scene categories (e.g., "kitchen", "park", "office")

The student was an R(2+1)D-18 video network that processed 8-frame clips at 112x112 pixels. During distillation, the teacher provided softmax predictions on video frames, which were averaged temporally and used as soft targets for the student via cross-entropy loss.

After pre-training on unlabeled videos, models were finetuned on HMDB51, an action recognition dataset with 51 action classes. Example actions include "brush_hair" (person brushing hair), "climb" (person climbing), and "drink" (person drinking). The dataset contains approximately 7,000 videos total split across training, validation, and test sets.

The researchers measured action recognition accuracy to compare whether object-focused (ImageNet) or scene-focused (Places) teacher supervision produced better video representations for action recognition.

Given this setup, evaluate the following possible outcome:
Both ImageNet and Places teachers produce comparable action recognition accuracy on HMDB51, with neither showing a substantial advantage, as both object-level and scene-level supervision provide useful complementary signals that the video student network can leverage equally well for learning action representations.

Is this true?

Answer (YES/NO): NO